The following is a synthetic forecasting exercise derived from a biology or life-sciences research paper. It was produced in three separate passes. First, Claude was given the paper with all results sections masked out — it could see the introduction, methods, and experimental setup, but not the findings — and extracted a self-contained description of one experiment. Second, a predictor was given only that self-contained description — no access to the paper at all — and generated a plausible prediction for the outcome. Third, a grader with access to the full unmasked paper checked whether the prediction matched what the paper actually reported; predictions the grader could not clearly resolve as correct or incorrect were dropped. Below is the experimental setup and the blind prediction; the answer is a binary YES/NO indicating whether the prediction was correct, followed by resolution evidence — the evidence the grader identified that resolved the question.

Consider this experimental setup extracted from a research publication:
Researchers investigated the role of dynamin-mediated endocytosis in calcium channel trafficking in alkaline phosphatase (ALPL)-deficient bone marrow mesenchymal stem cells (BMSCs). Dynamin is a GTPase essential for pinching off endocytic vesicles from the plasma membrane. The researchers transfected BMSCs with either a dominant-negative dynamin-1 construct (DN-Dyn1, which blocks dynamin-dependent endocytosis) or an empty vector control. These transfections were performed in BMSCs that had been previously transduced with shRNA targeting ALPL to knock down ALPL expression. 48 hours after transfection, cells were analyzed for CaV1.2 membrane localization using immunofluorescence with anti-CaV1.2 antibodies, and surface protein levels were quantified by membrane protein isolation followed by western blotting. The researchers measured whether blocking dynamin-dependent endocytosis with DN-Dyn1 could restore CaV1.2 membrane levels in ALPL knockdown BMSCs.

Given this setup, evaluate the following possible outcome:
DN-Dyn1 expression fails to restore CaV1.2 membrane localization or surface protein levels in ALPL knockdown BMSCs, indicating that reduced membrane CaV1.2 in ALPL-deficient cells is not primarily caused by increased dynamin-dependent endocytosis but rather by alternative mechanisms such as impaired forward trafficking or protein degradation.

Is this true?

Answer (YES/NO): NO